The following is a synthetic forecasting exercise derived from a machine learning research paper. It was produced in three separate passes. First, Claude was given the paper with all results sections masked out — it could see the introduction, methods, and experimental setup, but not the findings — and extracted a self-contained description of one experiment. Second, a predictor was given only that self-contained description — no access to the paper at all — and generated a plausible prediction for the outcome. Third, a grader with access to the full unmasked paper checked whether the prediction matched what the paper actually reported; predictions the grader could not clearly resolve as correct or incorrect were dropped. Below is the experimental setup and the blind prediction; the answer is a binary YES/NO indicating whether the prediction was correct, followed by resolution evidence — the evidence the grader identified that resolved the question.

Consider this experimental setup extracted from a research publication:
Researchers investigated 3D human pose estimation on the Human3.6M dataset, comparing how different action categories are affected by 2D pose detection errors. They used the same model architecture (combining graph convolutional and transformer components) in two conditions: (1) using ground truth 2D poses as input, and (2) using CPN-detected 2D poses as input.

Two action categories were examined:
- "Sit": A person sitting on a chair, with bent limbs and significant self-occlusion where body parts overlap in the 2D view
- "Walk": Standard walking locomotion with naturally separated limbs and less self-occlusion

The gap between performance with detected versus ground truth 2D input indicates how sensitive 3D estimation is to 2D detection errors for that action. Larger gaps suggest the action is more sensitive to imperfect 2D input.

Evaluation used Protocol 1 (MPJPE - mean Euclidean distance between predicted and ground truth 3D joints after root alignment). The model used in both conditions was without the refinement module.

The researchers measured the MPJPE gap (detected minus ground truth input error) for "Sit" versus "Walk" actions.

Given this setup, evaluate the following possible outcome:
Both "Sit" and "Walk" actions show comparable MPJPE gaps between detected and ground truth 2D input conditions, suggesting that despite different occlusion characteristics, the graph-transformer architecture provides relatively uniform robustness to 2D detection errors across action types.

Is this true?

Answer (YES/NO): NO